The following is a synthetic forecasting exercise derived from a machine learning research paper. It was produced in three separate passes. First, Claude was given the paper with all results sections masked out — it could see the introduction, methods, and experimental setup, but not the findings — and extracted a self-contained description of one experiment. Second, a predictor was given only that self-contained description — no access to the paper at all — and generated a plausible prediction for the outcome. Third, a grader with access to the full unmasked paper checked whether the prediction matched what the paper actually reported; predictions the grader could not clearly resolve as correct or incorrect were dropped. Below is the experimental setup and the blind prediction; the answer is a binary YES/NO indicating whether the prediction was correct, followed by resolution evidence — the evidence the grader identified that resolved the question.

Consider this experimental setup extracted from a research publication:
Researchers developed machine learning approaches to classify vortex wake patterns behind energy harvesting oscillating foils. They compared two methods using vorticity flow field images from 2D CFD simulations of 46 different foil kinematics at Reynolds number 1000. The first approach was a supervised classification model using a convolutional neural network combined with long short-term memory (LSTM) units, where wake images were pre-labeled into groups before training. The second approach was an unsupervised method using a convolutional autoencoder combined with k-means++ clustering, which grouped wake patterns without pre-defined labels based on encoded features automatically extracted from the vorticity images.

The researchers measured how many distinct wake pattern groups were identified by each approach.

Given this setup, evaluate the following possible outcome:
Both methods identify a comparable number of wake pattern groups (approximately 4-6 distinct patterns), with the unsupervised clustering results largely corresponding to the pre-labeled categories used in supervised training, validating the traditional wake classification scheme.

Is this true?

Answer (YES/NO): NO